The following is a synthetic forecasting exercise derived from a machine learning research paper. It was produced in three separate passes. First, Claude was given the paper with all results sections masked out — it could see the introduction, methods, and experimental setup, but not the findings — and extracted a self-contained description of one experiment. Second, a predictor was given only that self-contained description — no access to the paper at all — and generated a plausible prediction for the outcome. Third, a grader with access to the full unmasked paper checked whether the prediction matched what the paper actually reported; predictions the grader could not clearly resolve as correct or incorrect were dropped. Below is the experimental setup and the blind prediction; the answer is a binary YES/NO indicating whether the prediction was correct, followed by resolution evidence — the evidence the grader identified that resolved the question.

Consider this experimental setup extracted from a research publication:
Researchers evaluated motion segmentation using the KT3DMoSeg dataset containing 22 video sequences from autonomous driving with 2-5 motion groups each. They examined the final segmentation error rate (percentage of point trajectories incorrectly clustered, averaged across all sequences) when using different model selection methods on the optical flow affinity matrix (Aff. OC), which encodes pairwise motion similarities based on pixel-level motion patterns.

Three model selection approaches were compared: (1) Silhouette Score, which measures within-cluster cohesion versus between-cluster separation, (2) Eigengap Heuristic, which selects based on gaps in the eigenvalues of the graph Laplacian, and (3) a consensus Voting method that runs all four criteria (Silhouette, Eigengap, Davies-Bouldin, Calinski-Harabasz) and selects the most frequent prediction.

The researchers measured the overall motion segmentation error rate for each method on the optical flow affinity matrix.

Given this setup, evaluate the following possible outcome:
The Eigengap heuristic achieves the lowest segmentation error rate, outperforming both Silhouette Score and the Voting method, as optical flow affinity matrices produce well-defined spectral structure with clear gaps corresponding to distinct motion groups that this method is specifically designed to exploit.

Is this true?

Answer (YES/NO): NO